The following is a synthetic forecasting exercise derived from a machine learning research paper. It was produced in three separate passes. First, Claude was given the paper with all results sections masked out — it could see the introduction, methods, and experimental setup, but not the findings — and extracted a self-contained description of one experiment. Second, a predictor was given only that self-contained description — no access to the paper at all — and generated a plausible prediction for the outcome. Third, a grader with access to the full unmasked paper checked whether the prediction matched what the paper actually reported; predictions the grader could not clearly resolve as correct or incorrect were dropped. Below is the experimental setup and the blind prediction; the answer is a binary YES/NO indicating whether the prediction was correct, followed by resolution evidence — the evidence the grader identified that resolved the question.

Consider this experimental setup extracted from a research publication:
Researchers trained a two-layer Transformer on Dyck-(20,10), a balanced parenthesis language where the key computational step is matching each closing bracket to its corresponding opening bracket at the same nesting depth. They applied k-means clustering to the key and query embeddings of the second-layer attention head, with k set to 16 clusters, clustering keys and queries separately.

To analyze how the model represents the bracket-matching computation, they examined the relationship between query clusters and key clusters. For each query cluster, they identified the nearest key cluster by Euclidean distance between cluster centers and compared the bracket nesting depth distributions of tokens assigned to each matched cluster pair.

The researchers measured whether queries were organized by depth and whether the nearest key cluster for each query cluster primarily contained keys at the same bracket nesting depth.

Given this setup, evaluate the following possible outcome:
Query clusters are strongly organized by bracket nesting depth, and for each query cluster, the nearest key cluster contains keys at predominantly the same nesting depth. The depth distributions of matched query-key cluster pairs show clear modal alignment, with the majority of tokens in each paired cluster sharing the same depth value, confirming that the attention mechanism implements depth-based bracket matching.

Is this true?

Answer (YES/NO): YES